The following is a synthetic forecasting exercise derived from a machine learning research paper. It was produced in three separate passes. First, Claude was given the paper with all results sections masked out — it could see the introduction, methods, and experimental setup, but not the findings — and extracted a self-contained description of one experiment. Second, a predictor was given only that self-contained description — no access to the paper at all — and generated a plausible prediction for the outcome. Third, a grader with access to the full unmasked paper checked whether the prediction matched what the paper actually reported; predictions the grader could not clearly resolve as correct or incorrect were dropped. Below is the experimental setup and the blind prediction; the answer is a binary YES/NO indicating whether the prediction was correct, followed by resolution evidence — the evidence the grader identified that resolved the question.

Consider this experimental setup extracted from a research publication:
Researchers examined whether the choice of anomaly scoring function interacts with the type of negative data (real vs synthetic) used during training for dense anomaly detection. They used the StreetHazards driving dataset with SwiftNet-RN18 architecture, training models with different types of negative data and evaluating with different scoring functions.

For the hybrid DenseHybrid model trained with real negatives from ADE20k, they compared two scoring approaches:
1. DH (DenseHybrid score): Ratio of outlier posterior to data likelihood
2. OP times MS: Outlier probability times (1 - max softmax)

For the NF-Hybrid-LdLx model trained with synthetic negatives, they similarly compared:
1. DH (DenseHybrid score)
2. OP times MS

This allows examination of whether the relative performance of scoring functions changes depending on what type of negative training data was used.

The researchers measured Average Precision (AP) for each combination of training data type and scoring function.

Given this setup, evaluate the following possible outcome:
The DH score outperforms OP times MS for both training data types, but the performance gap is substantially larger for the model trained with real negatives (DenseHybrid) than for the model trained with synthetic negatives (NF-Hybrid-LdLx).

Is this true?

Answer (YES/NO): YES